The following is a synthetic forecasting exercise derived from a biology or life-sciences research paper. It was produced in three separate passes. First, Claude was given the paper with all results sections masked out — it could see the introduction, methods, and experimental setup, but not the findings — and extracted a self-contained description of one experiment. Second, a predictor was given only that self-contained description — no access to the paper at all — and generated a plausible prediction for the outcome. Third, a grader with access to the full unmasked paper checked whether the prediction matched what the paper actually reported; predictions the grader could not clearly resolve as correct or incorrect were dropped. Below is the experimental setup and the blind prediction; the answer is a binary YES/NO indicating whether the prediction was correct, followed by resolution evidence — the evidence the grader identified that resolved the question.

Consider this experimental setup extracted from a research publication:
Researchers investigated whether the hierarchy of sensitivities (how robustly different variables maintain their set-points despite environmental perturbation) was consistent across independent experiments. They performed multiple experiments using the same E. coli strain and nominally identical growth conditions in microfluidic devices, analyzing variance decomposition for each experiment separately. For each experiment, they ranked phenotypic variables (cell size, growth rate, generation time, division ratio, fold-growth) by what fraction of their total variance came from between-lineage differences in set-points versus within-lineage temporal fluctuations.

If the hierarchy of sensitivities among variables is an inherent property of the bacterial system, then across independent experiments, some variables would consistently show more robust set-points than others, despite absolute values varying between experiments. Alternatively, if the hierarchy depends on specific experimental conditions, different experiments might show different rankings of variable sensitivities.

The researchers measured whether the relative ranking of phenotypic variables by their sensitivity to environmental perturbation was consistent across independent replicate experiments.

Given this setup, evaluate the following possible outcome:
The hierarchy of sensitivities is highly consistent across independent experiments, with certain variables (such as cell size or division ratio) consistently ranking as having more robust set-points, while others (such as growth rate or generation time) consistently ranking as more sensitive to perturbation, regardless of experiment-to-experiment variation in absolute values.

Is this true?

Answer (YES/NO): NO